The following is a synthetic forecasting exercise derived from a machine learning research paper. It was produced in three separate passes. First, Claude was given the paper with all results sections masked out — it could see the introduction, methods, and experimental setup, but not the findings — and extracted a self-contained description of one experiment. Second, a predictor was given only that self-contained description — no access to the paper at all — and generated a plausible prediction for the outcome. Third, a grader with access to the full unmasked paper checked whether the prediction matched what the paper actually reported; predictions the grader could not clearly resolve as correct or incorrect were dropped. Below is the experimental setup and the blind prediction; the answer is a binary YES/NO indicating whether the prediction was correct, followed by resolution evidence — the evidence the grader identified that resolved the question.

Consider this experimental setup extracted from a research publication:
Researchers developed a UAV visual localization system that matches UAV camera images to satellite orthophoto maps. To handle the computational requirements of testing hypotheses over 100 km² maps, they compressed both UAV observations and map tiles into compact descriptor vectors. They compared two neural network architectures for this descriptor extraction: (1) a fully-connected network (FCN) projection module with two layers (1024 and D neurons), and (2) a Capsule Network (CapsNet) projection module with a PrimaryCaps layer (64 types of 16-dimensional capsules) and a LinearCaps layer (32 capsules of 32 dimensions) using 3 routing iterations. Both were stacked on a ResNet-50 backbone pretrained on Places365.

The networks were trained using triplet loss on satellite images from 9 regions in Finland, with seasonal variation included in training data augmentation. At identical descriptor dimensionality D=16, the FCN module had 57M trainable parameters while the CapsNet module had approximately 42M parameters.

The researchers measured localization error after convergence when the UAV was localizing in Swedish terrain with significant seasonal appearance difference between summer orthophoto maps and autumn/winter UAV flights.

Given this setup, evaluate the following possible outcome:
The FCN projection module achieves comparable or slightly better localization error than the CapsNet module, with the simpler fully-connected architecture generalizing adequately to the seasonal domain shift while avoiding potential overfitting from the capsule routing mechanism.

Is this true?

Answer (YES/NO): NO